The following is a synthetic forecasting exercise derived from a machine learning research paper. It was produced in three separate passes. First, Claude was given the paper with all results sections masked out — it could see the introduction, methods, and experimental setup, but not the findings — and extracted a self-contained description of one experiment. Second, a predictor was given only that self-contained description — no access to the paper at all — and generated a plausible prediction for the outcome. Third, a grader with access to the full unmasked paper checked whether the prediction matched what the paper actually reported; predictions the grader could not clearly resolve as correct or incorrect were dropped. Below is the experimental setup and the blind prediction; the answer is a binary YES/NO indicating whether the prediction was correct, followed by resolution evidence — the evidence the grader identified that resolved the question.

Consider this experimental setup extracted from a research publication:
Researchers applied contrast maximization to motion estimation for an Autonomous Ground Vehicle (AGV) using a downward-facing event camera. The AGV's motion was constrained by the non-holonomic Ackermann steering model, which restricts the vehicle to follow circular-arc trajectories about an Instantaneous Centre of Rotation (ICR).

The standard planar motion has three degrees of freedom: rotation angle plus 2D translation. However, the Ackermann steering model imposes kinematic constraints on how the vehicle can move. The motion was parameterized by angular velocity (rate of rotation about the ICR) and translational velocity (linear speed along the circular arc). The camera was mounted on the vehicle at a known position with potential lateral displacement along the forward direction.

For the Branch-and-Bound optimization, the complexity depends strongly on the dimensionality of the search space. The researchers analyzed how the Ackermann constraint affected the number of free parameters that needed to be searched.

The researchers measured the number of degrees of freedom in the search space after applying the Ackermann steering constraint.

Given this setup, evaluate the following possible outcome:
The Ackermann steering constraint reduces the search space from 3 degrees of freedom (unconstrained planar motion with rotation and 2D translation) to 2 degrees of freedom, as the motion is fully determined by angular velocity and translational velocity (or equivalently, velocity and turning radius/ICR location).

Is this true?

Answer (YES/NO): YES